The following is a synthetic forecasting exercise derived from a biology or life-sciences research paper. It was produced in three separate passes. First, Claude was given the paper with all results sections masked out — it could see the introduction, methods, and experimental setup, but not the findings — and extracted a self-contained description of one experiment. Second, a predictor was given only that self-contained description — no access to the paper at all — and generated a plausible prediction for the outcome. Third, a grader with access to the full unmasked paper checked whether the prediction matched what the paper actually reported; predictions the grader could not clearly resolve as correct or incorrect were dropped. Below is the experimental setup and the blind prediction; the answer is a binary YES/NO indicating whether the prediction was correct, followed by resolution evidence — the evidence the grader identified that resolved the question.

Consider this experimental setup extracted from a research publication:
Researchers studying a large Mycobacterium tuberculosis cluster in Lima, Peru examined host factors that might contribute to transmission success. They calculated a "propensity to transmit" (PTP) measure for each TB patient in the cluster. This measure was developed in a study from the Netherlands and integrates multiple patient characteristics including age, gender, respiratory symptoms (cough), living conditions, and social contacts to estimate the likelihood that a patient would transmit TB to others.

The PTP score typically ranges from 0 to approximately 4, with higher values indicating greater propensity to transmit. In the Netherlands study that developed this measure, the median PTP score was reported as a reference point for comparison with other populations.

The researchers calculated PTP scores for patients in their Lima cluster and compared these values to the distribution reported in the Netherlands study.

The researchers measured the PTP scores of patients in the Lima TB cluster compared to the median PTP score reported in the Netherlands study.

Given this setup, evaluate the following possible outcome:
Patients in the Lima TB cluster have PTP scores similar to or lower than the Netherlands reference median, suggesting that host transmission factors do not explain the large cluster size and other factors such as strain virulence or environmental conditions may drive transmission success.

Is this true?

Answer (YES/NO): NO